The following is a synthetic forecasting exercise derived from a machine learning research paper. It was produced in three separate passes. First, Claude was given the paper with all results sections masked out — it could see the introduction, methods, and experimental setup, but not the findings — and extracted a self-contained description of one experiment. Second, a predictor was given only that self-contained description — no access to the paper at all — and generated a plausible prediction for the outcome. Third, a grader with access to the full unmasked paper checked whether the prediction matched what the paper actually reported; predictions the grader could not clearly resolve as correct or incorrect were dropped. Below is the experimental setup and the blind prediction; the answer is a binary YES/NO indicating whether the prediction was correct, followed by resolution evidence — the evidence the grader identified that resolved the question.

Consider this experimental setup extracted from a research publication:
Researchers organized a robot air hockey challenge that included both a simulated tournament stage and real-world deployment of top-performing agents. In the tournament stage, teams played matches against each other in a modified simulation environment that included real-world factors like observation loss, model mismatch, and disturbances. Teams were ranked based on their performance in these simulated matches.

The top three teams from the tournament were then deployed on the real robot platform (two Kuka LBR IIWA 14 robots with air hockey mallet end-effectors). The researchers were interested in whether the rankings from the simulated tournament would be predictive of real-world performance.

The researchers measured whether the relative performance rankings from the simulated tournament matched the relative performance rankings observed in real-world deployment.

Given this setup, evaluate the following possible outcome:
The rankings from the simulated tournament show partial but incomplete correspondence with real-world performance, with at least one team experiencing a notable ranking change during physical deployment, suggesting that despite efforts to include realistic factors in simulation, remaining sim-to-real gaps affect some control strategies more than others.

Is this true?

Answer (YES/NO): NO